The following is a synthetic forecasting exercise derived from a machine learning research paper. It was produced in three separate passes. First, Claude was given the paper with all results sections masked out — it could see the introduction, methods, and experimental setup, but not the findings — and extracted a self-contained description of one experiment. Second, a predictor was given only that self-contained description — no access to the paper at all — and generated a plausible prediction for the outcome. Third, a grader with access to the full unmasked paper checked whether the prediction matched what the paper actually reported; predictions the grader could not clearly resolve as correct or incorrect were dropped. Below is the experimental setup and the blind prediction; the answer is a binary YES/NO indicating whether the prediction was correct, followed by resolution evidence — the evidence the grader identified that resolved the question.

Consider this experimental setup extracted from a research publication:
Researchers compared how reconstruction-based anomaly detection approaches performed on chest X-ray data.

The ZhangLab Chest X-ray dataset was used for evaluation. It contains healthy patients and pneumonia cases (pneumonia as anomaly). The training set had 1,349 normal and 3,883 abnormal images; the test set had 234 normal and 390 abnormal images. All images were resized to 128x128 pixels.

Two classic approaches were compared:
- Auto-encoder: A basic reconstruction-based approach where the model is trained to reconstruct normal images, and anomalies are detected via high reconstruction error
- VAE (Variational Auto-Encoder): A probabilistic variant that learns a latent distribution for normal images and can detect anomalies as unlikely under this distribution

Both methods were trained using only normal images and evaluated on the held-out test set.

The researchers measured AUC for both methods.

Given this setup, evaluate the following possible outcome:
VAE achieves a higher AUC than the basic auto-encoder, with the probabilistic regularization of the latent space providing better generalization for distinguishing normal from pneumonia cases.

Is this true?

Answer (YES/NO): YES